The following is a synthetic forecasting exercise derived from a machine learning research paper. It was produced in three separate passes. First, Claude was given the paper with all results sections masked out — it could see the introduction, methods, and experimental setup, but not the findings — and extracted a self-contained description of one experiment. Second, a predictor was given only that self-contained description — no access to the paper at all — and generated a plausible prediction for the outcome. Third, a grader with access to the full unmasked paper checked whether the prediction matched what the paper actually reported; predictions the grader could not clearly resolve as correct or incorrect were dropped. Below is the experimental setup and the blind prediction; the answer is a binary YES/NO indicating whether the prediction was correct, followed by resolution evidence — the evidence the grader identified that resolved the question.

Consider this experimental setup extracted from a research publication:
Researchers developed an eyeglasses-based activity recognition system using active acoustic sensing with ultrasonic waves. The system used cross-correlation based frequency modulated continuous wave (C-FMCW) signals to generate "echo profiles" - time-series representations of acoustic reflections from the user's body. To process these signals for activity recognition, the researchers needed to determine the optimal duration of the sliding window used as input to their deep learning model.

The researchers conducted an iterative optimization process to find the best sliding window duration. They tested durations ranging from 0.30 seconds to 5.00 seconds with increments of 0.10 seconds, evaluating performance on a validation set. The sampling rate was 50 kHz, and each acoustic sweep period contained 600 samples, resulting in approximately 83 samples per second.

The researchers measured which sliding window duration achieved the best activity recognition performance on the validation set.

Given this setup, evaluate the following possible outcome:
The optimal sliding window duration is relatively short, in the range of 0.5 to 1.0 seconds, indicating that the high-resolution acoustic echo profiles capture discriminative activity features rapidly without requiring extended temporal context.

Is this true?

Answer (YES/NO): NO